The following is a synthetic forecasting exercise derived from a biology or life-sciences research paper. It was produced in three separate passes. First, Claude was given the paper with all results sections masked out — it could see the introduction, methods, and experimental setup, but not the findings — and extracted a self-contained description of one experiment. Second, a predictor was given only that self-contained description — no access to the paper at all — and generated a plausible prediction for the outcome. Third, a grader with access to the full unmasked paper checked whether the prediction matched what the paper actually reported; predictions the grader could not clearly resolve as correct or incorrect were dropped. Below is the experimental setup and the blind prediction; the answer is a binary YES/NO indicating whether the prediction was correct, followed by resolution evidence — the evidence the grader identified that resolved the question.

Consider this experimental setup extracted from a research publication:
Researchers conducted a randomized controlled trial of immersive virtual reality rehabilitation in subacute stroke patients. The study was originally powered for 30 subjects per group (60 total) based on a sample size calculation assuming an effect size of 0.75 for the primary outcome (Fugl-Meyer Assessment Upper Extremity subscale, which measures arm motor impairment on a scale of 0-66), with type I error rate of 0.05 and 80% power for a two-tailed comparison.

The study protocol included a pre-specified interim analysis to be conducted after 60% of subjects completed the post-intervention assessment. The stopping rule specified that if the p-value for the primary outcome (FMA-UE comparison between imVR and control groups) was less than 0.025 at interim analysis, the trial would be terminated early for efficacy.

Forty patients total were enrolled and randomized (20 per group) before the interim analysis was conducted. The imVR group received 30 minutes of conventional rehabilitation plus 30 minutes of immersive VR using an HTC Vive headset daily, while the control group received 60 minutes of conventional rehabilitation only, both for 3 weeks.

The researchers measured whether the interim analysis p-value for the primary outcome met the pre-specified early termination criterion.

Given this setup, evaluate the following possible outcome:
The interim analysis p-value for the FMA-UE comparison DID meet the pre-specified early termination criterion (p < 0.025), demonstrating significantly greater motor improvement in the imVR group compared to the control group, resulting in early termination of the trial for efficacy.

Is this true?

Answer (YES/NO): YES